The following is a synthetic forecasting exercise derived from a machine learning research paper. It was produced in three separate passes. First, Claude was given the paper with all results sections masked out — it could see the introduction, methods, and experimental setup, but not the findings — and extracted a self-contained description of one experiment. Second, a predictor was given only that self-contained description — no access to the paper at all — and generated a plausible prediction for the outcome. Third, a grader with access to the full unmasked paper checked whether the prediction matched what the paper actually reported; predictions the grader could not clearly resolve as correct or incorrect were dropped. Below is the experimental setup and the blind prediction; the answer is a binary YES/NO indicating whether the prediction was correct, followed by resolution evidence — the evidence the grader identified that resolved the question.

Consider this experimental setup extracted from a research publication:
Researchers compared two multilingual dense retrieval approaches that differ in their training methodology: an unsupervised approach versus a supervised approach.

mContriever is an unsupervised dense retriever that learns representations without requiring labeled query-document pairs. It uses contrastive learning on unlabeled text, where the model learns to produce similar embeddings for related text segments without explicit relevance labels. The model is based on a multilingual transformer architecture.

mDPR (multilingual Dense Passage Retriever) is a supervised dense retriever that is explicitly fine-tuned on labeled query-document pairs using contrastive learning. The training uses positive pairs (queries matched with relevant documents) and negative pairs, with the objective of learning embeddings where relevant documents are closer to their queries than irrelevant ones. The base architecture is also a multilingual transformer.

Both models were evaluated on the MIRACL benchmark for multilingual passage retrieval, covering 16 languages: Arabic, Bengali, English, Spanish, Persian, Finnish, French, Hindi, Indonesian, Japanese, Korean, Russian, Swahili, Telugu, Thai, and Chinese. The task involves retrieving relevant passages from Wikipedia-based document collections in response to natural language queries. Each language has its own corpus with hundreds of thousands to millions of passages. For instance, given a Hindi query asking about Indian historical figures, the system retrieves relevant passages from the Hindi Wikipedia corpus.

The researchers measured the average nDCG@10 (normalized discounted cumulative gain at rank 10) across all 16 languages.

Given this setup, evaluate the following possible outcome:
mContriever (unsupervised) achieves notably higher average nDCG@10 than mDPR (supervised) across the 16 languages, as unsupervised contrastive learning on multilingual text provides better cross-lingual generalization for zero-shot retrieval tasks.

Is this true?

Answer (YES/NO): NO